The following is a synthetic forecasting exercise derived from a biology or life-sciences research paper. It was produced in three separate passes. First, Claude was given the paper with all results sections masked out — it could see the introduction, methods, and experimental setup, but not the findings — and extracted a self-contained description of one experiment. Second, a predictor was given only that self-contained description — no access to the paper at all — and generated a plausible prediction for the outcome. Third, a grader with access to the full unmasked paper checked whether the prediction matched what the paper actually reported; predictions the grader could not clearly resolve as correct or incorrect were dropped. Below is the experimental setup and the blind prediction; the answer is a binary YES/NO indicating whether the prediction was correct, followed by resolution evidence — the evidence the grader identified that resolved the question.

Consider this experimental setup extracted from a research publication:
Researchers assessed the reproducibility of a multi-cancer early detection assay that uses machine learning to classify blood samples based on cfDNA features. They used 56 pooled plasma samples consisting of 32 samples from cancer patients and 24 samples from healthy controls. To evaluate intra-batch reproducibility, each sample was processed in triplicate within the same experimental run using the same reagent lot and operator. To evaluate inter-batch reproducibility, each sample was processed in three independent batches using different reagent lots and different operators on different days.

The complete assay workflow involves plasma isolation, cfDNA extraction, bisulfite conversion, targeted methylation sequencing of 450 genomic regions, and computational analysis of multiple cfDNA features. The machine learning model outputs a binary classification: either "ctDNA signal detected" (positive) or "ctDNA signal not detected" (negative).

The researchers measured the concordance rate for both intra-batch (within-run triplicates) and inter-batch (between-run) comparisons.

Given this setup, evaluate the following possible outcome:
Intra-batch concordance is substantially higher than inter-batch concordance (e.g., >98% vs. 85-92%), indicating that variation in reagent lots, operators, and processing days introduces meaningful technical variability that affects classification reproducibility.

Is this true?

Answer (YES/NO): NO